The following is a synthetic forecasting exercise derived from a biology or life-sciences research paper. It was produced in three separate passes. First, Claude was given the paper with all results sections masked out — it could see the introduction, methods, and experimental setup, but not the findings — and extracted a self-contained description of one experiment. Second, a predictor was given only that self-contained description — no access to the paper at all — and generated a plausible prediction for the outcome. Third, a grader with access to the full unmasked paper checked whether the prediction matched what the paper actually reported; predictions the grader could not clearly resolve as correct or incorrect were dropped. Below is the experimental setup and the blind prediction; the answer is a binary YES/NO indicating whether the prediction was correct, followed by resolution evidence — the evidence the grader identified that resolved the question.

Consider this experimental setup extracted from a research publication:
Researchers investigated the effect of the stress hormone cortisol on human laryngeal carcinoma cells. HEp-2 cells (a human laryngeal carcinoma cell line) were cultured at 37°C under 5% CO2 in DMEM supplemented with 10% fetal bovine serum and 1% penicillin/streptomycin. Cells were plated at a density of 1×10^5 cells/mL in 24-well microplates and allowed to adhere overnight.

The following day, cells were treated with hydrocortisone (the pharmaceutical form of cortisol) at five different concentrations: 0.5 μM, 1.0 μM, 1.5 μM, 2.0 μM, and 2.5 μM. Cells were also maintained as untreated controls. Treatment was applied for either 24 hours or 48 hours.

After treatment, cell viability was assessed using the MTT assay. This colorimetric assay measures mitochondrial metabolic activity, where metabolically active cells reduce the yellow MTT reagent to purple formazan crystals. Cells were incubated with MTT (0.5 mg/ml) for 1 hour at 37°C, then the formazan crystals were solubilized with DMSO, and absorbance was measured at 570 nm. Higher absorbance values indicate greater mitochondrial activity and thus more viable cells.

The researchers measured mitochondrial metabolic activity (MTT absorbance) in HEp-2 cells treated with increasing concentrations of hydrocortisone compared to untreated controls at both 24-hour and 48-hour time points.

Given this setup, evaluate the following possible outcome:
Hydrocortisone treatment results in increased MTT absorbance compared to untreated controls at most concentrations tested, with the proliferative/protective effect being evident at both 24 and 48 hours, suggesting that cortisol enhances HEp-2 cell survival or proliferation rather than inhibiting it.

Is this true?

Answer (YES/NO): NO